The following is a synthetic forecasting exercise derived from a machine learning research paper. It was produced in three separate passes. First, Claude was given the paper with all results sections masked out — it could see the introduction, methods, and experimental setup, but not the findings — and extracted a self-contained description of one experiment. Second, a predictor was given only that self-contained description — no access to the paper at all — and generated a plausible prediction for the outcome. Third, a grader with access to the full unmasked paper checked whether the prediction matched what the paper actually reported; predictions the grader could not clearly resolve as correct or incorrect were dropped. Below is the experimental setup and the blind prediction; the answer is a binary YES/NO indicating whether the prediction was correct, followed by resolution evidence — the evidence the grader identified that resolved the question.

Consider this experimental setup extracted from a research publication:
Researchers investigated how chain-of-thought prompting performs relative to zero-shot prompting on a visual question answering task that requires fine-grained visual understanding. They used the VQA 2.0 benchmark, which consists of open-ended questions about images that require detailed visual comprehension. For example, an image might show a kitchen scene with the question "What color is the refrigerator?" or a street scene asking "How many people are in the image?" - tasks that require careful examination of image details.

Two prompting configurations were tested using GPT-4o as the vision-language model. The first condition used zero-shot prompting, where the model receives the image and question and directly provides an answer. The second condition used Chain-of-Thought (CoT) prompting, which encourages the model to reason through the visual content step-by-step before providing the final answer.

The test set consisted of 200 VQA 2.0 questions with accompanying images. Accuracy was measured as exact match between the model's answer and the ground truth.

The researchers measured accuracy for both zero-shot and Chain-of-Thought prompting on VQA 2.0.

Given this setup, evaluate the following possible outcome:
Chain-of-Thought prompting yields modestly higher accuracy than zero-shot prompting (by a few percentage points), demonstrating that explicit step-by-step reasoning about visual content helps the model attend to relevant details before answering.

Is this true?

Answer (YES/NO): NO